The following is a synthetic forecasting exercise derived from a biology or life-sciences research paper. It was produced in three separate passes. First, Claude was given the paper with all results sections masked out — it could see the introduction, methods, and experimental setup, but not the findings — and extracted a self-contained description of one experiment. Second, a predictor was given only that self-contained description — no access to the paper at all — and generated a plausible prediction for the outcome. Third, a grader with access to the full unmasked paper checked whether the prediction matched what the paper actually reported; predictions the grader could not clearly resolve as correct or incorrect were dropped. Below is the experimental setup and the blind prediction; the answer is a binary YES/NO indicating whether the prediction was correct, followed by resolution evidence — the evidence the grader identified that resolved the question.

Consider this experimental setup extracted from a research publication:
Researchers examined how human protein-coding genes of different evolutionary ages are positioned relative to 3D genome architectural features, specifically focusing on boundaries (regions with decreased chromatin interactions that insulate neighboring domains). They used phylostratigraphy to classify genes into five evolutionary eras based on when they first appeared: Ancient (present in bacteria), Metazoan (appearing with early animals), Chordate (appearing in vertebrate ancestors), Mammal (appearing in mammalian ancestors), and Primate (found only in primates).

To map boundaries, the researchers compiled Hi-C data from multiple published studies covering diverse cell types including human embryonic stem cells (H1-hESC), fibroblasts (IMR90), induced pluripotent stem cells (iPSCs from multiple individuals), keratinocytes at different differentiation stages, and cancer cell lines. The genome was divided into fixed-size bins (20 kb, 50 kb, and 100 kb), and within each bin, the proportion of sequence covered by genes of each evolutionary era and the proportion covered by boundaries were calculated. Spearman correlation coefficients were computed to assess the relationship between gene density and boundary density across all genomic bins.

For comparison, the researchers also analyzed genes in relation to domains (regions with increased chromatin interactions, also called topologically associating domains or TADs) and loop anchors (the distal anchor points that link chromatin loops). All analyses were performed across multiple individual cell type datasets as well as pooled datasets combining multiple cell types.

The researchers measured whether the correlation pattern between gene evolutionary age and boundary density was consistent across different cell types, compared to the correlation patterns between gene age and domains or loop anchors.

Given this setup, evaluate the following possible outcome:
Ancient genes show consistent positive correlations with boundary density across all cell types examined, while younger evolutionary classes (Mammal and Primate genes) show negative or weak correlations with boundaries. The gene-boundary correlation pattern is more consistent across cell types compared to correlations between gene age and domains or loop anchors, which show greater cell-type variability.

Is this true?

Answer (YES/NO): NO